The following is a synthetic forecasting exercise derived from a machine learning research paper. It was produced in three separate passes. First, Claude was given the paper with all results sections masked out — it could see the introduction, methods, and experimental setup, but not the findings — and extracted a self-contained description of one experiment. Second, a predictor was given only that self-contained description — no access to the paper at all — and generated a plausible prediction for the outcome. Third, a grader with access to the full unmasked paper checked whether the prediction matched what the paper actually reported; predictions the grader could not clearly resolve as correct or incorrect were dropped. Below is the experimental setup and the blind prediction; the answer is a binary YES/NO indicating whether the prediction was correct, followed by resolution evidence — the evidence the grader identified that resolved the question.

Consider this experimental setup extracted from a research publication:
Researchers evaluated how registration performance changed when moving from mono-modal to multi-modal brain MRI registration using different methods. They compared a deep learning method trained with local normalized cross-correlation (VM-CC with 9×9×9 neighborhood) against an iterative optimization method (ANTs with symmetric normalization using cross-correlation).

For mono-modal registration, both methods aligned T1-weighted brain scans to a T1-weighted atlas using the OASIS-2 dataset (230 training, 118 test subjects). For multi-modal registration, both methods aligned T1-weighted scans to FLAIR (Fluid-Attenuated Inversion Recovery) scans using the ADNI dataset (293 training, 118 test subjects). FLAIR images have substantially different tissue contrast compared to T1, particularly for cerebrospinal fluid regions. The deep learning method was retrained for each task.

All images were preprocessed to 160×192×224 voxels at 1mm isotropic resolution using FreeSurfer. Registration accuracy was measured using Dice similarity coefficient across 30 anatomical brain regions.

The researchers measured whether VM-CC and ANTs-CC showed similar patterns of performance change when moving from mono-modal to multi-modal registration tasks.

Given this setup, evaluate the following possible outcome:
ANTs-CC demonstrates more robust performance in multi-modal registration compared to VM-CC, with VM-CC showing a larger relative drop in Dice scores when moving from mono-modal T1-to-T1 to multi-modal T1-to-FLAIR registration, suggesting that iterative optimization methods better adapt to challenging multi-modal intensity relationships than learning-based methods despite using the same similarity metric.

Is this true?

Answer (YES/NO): NO